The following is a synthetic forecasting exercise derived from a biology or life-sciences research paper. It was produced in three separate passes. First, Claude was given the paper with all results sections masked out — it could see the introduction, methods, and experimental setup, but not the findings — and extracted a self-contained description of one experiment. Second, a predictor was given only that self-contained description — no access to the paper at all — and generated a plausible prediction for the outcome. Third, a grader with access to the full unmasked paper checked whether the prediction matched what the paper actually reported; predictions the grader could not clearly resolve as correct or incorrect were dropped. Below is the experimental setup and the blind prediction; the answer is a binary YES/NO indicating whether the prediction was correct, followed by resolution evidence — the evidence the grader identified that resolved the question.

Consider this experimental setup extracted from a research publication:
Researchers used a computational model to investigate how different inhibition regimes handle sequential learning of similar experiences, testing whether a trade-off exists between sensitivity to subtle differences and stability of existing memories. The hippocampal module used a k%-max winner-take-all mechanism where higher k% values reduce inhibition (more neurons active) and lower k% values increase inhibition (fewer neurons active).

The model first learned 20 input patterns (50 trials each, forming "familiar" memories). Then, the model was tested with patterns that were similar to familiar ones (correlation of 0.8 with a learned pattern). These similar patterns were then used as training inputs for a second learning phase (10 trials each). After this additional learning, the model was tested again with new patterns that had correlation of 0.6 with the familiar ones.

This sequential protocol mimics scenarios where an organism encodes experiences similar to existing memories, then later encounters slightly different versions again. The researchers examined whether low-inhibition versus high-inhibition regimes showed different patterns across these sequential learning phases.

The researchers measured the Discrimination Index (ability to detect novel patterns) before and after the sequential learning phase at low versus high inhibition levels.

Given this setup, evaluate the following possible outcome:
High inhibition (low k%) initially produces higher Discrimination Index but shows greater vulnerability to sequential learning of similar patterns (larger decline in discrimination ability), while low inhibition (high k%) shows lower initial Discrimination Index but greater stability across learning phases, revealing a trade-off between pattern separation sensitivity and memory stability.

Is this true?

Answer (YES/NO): NO